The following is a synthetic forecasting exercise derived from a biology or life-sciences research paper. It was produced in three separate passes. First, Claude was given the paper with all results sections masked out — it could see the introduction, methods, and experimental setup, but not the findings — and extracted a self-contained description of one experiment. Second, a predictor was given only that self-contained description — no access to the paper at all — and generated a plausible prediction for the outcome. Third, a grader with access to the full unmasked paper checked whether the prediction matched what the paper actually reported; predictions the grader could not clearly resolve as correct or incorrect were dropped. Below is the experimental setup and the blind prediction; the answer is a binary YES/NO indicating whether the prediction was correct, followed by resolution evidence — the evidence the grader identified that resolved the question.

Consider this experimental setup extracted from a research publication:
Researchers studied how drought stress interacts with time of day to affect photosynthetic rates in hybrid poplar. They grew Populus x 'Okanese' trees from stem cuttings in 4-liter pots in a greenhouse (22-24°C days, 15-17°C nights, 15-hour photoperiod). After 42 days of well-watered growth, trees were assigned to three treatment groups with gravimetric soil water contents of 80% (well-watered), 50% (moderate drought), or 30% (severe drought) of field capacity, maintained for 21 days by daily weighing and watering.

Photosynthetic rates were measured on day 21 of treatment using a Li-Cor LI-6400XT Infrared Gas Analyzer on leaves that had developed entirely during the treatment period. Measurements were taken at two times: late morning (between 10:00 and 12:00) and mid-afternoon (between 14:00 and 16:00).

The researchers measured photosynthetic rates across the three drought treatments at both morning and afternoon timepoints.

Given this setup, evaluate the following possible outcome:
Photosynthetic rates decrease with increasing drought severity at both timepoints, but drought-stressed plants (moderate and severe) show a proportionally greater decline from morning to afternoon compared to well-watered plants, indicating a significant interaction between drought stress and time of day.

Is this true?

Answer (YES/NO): NO